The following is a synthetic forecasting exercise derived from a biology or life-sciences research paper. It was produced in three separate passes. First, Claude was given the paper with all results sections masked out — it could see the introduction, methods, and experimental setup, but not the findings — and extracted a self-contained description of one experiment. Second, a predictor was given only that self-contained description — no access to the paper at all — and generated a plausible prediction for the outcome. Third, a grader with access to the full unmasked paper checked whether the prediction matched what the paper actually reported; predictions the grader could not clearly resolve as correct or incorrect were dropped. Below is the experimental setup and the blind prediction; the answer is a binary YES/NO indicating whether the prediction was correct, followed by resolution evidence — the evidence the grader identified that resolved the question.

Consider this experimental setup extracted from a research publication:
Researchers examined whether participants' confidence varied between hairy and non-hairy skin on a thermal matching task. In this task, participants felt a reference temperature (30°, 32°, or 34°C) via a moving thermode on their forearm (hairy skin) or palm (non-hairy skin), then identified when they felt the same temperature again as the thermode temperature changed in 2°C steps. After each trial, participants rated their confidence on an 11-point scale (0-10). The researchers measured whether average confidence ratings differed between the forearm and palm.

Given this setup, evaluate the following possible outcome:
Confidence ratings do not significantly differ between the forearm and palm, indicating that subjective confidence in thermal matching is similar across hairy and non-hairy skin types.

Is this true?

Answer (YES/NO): NO